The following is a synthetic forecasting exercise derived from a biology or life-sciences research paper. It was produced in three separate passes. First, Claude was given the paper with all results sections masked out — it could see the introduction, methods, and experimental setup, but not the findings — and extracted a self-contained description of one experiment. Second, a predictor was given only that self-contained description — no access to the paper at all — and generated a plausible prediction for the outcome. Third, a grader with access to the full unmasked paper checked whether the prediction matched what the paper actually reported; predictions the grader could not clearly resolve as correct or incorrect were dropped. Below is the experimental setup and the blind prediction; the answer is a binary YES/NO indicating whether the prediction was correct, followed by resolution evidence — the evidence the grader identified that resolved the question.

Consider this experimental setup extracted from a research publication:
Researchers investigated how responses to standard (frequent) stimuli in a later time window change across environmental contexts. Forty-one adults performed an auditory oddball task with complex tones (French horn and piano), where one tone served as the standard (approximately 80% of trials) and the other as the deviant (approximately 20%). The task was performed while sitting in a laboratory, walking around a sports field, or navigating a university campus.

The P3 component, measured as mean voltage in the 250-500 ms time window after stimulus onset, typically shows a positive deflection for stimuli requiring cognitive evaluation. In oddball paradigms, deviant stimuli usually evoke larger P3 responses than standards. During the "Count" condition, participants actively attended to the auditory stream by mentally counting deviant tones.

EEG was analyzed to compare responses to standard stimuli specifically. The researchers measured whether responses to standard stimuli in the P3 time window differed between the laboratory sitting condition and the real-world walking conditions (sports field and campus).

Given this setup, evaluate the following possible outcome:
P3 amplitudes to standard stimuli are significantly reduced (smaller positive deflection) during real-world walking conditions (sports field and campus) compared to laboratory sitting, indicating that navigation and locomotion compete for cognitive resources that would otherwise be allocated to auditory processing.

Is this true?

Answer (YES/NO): NO